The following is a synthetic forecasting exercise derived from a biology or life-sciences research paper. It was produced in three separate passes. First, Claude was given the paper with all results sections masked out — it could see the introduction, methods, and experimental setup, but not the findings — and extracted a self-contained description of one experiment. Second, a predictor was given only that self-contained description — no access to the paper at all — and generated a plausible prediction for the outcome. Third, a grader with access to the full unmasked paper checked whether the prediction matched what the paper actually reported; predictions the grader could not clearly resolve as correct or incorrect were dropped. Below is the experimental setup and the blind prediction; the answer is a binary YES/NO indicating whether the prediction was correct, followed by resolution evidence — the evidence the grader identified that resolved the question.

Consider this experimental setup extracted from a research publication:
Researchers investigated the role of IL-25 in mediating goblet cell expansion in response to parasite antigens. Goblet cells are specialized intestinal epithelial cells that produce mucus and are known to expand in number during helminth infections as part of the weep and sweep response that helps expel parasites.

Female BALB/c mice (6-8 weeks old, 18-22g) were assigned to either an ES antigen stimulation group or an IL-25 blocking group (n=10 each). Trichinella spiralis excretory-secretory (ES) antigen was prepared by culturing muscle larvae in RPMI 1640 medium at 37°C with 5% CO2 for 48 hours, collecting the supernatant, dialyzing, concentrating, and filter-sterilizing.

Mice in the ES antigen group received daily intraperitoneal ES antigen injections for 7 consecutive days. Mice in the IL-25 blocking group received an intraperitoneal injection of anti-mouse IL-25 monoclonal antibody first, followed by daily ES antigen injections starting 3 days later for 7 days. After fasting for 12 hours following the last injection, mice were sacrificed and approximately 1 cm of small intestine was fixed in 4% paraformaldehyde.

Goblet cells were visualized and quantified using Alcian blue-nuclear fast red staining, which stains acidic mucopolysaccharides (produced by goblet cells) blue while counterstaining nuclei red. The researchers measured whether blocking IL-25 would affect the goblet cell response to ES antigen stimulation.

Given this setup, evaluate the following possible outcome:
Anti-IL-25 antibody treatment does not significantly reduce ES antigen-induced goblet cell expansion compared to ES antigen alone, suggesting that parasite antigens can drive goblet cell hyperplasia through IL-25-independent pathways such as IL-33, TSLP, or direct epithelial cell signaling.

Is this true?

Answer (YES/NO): NO